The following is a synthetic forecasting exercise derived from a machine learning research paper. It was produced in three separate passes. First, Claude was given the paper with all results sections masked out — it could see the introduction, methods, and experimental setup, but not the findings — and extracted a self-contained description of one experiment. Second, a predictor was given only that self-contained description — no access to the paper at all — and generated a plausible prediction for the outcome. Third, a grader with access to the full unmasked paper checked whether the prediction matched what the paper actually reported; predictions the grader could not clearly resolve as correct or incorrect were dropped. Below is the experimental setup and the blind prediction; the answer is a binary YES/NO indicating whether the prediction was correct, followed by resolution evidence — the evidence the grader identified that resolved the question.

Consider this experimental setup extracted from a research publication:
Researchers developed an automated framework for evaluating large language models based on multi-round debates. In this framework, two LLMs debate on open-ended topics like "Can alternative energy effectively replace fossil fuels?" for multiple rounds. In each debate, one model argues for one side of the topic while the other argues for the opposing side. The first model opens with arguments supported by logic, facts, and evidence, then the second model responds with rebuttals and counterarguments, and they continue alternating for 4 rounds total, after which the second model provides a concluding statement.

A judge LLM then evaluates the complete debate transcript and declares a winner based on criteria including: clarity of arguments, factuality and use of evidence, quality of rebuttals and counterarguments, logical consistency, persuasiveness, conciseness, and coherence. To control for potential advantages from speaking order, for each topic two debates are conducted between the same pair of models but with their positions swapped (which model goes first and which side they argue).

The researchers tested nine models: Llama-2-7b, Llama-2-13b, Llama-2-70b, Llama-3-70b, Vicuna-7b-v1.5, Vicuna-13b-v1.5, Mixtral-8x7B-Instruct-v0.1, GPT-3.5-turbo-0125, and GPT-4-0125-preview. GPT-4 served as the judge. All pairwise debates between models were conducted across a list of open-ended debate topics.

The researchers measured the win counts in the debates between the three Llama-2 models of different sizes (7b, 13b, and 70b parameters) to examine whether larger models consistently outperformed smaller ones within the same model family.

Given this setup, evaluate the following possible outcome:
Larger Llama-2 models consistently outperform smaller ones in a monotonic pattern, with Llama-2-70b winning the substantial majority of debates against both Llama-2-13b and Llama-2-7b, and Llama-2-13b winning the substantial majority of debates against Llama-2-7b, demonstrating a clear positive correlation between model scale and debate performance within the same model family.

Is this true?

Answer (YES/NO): YES